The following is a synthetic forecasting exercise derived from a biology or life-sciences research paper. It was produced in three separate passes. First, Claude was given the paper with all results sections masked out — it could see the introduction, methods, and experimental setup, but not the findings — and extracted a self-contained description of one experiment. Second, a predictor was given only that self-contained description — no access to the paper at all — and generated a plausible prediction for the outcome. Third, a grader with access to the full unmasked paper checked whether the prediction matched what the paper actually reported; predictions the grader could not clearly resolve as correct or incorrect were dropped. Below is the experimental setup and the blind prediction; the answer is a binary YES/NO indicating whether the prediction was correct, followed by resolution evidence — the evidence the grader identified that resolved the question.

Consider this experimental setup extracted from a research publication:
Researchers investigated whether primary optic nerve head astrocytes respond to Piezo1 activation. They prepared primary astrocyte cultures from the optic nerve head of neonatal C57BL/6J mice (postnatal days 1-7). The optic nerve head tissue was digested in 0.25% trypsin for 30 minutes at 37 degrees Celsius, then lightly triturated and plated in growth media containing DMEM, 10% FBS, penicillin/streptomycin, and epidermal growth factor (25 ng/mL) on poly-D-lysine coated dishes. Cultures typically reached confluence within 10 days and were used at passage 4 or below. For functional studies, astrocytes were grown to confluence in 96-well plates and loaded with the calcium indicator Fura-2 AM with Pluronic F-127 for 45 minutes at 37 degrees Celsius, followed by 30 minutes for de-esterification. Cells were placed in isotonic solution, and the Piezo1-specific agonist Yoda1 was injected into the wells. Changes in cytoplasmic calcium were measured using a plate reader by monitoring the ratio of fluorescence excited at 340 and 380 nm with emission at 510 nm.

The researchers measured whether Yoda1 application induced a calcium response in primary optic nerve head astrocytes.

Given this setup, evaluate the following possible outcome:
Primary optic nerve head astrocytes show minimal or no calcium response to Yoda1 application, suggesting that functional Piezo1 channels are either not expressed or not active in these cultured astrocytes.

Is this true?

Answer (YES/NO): NO